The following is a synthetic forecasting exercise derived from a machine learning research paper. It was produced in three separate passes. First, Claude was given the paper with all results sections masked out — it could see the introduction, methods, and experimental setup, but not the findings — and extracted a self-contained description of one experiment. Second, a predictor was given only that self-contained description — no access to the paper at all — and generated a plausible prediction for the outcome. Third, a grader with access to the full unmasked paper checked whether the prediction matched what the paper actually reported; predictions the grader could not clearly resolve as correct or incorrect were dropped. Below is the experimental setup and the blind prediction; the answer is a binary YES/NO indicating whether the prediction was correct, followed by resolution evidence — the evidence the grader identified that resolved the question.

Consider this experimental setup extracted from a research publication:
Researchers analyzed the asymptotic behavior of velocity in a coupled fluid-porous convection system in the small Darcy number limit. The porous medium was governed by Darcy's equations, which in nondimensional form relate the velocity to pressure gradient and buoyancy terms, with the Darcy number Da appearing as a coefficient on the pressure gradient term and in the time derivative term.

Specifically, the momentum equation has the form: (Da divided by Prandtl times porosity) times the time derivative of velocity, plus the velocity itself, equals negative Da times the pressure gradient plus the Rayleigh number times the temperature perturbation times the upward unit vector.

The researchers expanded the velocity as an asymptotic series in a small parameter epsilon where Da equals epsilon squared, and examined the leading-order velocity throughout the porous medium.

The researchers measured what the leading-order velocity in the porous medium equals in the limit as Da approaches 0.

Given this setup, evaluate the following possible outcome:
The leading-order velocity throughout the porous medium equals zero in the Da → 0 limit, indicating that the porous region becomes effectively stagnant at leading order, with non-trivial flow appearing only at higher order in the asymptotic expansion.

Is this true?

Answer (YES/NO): YES